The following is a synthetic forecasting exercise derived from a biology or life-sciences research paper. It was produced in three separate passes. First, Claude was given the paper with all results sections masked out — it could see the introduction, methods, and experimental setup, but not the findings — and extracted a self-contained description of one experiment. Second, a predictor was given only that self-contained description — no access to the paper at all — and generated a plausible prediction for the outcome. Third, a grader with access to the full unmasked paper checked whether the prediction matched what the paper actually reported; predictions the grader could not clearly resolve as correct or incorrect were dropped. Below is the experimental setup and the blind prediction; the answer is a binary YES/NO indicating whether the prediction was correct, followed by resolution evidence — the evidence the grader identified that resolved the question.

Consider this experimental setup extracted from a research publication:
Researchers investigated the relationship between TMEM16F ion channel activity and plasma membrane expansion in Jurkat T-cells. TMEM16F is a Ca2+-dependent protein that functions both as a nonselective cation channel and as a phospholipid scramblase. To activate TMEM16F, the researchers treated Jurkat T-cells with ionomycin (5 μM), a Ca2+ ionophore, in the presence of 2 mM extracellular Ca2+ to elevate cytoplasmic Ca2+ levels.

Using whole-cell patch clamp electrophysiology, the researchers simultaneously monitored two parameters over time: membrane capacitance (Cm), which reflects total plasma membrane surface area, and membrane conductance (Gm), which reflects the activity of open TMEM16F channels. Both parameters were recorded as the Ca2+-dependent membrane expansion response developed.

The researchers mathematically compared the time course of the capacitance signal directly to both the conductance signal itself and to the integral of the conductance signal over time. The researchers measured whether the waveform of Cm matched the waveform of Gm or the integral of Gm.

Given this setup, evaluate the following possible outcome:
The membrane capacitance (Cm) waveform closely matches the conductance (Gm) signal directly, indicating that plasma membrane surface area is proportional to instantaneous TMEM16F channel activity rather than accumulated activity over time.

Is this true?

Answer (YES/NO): NO